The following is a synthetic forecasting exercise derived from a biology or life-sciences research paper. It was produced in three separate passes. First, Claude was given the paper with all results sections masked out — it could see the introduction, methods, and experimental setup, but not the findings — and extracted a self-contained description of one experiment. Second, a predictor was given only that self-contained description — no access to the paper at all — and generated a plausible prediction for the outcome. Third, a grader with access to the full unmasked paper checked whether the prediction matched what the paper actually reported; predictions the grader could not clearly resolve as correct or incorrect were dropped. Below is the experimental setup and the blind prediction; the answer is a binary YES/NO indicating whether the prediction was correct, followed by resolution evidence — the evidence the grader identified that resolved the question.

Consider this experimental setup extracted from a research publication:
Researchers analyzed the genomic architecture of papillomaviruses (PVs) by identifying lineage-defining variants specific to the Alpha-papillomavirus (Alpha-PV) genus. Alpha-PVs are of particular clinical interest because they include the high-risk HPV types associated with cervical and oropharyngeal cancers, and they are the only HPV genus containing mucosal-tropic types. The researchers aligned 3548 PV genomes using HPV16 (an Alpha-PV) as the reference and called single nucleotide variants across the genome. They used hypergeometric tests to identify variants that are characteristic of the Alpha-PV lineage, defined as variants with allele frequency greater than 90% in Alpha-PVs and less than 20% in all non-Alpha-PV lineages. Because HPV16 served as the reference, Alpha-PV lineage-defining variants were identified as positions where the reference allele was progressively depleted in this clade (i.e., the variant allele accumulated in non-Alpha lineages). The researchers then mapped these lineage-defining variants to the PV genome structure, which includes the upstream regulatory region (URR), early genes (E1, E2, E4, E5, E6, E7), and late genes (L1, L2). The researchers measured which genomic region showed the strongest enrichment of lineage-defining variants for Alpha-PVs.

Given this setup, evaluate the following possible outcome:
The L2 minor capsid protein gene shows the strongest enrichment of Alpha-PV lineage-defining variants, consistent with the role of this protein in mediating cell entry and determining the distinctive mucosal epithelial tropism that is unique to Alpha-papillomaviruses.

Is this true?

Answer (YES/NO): NO